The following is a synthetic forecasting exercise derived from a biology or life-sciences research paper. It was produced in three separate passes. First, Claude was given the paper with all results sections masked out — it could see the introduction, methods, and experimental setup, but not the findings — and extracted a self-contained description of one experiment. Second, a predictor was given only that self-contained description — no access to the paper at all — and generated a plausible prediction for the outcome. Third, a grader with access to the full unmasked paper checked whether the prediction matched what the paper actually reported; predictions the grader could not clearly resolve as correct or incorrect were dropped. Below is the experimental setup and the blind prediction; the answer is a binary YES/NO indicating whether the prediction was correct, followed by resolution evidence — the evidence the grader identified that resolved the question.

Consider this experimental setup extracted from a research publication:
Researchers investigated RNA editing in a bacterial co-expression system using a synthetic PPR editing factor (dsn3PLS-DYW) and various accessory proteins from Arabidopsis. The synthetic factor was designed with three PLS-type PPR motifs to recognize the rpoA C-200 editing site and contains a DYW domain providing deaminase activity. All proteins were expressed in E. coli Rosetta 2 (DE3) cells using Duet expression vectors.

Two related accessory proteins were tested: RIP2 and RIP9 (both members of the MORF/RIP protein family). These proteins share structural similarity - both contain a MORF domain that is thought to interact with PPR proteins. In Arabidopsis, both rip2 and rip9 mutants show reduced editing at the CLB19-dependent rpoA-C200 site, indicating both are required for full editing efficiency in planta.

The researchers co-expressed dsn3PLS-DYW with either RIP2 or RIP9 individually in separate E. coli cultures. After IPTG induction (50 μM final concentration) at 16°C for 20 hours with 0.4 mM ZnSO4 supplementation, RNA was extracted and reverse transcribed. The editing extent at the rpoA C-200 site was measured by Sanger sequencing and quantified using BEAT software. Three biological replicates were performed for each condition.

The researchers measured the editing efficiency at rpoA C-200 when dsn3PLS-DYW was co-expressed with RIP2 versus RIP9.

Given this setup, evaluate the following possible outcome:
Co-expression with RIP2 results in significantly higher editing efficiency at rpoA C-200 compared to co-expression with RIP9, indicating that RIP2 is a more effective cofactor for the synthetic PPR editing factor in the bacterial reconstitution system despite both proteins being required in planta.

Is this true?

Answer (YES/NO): NO